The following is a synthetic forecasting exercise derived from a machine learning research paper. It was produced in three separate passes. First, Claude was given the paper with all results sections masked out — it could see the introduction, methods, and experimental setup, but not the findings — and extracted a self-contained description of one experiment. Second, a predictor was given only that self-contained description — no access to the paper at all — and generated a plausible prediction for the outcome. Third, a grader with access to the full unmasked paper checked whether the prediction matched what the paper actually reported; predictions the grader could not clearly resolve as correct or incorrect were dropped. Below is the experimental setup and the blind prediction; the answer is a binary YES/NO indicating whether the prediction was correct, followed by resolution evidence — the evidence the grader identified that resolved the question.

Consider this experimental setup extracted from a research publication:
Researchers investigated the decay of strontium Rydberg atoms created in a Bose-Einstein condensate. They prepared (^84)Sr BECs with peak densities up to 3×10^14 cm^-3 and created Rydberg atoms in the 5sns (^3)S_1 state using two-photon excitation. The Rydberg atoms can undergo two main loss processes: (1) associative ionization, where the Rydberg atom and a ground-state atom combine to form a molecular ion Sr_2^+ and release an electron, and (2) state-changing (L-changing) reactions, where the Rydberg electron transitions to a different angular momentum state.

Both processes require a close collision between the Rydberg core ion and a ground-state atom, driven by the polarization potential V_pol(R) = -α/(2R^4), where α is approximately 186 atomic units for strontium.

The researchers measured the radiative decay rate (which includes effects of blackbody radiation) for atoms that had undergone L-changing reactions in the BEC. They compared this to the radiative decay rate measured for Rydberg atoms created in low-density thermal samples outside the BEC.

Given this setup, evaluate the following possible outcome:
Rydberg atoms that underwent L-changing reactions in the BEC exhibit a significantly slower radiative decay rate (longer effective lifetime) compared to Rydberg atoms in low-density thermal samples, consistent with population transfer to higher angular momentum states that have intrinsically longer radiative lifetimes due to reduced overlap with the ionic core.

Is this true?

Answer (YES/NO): NO